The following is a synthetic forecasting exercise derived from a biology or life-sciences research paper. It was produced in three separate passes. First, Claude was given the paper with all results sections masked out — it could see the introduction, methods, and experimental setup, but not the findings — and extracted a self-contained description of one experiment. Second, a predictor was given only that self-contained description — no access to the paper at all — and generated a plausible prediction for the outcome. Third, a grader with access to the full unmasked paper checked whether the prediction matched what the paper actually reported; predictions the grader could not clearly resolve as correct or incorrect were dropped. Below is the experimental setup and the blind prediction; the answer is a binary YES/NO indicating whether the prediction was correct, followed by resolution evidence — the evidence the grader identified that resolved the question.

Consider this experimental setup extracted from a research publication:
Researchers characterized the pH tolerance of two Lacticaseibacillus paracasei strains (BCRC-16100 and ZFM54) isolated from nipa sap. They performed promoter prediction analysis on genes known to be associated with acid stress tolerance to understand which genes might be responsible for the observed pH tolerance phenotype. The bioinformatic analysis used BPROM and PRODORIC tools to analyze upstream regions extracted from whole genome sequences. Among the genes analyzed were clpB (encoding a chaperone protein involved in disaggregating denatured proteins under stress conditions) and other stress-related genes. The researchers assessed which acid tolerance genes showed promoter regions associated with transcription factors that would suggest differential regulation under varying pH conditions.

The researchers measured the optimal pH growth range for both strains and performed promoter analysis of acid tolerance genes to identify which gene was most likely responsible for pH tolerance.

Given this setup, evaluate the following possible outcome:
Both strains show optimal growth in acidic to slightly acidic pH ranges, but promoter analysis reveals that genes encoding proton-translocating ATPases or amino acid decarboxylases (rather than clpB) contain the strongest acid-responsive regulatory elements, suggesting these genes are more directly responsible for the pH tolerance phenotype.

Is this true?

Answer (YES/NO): NO